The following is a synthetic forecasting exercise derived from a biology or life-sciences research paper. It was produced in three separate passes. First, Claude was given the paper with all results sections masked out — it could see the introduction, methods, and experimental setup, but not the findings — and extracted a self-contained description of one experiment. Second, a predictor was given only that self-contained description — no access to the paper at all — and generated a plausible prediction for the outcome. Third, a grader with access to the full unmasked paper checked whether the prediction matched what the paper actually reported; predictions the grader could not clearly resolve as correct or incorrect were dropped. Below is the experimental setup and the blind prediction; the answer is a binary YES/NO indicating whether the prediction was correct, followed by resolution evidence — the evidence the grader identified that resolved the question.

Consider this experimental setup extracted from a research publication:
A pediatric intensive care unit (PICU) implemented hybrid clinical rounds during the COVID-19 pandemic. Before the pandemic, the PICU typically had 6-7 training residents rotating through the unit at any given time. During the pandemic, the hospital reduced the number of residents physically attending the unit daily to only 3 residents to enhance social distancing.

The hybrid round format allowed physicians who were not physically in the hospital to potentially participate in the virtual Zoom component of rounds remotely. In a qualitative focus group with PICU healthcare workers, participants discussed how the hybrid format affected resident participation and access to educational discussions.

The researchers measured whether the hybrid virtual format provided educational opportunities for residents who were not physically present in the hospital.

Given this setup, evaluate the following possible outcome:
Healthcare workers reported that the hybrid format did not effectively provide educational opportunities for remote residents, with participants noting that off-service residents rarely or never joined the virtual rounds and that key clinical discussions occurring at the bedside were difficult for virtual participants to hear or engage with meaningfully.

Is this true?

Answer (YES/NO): NO